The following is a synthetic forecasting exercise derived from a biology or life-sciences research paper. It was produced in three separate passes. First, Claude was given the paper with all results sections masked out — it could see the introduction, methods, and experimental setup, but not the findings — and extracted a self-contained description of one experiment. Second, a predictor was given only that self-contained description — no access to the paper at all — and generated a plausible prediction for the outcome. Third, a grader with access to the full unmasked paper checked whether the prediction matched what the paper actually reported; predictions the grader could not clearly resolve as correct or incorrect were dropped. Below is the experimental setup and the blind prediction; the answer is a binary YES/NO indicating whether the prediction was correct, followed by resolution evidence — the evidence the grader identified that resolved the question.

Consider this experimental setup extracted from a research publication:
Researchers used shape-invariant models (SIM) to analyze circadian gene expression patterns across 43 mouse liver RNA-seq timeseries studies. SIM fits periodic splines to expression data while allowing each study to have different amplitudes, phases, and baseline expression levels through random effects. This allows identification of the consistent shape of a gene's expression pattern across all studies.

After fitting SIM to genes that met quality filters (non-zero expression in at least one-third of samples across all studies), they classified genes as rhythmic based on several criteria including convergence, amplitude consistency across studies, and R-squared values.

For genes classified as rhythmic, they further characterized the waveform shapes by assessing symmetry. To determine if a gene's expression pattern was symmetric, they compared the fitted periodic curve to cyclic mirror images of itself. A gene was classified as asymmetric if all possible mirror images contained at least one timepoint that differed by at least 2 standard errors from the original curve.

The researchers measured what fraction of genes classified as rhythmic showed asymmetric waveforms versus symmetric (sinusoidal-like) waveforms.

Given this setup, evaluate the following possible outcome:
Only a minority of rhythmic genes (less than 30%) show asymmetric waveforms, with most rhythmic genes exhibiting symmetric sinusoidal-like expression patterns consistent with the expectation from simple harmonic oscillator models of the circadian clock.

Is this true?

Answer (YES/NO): NO